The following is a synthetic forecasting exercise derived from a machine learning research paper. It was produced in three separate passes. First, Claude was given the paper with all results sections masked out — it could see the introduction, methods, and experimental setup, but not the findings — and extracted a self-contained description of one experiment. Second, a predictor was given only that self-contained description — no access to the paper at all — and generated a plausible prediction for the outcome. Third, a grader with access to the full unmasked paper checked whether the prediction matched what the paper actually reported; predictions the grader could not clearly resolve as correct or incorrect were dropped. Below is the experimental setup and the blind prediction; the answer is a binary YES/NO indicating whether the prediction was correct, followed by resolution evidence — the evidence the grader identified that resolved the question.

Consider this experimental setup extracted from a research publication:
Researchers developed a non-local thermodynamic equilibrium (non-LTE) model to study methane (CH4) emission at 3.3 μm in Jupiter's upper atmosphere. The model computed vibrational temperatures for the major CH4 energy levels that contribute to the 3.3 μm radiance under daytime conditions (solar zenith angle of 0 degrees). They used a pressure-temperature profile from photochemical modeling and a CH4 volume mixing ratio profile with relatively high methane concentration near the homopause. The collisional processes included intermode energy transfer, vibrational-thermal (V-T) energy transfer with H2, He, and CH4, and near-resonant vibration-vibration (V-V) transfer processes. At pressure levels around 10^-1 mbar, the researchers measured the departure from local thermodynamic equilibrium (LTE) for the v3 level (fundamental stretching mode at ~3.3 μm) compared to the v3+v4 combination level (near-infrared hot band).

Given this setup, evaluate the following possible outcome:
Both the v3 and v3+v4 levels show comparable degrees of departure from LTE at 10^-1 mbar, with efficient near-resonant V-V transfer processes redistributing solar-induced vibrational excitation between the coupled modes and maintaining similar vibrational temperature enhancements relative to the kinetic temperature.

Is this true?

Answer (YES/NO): NO